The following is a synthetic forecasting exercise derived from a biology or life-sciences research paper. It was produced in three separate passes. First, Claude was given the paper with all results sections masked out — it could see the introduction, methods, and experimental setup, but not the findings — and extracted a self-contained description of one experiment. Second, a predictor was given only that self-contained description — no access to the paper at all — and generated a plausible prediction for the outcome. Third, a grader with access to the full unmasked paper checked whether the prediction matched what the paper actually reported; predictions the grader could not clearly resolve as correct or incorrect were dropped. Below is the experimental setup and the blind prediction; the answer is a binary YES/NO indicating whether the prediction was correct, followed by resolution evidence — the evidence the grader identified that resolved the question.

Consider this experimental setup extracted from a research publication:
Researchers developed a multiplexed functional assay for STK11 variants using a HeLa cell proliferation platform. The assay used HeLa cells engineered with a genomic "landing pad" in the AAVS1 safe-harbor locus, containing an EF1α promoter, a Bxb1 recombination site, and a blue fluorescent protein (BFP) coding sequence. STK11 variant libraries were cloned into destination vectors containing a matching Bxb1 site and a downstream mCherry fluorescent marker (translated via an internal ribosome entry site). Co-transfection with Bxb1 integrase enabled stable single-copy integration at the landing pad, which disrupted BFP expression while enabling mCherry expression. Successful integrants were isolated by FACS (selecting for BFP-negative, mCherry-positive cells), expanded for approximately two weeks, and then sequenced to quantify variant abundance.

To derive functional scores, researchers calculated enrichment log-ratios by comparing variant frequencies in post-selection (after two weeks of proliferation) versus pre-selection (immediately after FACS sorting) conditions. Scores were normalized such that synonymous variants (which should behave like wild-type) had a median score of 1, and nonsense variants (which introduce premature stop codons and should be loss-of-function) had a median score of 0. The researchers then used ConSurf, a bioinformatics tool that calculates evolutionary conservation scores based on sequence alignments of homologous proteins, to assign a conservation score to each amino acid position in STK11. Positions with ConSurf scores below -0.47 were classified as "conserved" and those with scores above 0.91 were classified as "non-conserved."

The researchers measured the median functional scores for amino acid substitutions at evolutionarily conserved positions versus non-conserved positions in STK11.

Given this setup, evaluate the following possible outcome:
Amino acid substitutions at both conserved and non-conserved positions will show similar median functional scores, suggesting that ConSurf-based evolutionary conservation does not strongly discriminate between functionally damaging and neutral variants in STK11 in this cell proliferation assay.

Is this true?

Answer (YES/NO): NO